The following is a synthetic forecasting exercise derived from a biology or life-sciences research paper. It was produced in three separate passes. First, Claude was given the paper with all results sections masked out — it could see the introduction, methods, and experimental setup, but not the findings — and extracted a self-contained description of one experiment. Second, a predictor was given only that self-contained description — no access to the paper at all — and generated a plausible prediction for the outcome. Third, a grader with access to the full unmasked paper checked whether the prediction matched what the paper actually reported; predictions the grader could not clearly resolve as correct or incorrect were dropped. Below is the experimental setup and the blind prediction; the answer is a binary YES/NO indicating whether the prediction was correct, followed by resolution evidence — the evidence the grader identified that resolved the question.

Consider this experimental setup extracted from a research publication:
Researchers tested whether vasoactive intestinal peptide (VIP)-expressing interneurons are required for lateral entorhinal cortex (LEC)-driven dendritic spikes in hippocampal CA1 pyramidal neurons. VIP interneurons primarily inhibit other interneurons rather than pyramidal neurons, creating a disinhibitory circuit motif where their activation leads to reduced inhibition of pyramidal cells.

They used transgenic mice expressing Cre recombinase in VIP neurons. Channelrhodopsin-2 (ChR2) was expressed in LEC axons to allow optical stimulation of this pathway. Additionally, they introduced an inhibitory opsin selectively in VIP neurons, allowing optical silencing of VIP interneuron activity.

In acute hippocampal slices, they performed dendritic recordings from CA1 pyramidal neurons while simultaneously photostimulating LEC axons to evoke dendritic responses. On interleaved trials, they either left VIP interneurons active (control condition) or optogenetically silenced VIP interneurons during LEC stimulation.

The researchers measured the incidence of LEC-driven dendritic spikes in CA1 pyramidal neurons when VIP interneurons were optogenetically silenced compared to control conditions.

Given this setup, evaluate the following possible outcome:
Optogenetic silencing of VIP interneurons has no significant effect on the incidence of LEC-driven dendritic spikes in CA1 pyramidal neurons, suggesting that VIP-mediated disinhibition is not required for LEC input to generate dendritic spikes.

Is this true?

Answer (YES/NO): NO